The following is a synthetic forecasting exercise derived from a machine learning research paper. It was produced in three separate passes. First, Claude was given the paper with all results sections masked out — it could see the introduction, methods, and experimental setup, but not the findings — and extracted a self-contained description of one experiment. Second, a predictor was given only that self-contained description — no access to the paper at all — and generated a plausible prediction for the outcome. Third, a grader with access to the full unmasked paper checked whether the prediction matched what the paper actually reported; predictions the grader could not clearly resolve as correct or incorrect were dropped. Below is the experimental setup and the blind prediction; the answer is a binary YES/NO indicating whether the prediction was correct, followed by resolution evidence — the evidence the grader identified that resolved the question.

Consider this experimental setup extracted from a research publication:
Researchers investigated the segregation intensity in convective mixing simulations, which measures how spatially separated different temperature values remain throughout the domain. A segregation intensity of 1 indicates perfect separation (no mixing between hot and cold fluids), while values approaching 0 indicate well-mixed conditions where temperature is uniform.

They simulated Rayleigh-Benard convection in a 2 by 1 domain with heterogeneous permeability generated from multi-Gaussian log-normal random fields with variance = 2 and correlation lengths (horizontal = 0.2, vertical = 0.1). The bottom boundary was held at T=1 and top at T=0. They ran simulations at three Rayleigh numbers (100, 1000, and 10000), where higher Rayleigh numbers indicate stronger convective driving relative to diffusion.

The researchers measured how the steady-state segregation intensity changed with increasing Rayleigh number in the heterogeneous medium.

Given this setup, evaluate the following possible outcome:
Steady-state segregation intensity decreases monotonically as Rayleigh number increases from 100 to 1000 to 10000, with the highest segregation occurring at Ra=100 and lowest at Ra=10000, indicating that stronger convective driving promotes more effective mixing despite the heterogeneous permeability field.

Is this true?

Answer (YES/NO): YES